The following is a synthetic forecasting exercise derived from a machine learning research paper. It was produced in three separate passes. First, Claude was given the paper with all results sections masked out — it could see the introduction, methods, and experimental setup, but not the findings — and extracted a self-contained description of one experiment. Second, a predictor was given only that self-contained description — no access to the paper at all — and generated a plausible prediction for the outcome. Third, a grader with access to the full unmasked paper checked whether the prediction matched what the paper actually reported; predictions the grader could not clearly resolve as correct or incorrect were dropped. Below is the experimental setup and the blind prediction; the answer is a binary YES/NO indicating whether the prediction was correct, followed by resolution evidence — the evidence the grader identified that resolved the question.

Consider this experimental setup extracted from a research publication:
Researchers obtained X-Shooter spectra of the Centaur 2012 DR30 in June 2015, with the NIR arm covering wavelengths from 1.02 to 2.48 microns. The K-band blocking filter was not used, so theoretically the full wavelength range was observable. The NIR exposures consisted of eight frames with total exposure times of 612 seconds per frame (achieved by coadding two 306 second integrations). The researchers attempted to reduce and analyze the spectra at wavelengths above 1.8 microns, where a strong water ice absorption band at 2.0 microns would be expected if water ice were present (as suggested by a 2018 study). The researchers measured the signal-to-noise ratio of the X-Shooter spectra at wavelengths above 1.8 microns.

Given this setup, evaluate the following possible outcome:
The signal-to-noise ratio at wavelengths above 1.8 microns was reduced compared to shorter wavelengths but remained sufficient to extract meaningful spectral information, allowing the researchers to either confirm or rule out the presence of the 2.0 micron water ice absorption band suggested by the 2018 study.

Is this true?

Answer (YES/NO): NO